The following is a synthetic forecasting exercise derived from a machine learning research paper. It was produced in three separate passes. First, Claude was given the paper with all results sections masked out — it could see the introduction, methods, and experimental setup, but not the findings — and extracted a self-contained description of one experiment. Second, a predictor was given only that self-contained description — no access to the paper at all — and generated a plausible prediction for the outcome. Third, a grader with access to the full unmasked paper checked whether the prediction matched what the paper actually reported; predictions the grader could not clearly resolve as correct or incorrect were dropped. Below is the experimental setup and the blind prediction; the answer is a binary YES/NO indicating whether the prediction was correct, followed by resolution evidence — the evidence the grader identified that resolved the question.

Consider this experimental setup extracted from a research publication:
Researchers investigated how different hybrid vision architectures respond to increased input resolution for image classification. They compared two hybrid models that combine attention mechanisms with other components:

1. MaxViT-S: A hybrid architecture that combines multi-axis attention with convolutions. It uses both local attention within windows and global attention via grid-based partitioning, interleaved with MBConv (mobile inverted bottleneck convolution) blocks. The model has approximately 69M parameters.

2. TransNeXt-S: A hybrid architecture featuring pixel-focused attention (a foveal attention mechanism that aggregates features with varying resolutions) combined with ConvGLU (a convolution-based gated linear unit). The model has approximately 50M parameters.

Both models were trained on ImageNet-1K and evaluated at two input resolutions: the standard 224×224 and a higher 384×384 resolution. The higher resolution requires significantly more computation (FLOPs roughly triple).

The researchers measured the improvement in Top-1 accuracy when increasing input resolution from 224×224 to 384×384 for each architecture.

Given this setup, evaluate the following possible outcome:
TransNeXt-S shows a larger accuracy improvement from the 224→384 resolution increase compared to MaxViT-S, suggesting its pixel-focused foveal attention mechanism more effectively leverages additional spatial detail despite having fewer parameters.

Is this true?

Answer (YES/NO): YES